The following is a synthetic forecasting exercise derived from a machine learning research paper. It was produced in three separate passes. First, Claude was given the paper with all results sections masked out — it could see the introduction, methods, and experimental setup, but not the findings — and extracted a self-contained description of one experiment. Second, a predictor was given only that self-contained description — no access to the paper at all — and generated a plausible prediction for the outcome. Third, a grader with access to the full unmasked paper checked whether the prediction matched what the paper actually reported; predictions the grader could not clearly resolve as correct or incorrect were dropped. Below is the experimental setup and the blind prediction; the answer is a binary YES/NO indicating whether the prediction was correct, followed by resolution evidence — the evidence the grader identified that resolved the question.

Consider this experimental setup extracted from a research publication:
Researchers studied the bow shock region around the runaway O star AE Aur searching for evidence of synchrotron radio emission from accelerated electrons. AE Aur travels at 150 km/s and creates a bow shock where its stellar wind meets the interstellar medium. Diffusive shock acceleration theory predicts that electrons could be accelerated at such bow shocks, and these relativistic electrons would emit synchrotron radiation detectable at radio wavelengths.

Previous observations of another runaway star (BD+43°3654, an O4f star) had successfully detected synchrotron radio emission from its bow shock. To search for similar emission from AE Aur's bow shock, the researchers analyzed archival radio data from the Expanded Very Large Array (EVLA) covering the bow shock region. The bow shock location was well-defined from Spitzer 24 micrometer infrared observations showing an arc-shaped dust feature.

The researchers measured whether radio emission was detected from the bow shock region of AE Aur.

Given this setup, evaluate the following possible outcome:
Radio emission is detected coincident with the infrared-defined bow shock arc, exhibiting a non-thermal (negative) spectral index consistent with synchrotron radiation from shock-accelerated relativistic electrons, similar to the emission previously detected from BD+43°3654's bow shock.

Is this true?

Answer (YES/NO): NO